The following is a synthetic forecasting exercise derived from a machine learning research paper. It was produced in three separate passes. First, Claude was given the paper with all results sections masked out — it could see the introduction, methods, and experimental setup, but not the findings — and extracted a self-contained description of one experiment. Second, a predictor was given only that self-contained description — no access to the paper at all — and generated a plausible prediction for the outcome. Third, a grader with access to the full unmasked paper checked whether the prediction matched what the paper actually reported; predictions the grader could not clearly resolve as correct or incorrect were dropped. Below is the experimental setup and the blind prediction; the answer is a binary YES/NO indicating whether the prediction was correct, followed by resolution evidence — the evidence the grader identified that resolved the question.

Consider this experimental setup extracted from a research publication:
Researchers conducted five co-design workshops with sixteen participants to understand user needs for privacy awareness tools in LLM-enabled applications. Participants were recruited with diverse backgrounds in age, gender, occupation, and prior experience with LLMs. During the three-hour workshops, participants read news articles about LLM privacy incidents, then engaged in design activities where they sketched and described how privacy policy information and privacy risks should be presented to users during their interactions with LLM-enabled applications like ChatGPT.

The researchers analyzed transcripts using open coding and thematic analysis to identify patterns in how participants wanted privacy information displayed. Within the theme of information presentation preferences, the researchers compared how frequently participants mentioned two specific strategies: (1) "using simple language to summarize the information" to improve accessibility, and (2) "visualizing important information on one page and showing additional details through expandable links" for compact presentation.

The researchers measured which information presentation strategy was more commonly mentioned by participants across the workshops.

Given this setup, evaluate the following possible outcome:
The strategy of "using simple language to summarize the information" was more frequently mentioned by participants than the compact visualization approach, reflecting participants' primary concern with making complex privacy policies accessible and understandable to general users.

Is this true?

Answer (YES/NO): YES